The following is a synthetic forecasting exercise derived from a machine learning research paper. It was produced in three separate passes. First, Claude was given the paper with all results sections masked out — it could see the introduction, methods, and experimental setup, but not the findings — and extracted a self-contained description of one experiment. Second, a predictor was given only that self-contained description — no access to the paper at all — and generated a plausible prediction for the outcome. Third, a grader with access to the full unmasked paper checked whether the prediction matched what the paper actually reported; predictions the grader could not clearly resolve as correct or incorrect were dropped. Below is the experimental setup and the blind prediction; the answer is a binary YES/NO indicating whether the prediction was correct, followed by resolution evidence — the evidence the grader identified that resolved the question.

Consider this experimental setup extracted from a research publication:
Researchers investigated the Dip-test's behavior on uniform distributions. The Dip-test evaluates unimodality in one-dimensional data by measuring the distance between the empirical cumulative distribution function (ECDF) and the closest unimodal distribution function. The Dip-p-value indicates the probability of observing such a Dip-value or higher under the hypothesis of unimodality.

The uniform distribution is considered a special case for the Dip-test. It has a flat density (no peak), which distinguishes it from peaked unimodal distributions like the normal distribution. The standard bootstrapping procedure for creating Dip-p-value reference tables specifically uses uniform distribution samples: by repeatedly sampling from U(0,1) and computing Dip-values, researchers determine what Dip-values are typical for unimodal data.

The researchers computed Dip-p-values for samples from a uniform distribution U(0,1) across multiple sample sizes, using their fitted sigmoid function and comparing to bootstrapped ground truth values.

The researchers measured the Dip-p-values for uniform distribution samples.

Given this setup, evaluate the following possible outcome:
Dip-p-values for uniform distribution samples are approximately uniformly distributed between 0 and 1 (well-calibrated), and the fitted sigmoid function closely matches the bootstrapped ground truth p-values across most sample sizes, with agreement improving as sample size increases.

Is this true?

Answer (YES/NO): NO